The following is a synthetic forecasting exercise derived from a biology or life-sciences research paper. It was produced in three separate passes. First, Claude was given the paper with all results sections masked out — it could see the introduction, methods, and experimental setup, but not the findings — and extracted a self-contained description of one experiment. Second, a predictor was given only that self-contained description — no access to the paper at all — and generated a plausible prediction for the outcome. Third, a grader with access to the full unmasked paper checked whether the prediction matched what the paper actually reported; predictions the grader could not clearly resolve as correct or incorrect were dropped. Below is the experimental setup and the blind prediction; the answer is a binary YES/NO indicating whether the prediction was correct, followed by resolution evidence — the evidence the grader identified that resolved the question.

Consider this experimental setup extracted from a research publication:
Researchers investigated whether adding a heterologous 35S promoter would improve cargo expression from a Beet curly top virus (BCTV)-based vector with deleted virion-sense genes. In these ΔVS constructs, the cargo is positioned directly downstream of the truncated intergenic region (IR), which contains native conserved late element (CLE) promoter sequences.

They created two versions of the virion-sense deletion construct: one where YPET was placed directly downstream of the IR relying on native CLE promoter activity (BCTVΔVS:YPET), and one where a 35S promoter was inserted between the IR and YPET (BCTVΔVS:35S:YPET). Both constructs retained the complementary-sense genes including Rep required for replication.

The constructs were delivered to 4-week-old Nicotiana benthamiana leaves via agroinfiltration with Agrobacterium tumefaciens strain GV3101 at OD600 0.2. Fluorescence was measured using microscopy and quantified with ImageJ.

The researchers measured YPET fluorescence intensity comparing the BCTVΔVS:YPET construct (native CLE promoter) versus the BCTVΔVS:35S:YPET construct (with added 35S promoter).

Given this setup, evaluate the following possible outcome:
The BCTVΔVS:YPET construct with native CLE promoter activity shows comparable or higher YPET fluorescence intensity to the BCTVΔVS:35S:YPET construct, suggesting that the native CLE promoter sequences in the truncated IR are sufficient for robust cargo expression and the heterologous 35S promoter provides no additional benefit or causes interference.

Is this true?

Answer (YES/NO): YES